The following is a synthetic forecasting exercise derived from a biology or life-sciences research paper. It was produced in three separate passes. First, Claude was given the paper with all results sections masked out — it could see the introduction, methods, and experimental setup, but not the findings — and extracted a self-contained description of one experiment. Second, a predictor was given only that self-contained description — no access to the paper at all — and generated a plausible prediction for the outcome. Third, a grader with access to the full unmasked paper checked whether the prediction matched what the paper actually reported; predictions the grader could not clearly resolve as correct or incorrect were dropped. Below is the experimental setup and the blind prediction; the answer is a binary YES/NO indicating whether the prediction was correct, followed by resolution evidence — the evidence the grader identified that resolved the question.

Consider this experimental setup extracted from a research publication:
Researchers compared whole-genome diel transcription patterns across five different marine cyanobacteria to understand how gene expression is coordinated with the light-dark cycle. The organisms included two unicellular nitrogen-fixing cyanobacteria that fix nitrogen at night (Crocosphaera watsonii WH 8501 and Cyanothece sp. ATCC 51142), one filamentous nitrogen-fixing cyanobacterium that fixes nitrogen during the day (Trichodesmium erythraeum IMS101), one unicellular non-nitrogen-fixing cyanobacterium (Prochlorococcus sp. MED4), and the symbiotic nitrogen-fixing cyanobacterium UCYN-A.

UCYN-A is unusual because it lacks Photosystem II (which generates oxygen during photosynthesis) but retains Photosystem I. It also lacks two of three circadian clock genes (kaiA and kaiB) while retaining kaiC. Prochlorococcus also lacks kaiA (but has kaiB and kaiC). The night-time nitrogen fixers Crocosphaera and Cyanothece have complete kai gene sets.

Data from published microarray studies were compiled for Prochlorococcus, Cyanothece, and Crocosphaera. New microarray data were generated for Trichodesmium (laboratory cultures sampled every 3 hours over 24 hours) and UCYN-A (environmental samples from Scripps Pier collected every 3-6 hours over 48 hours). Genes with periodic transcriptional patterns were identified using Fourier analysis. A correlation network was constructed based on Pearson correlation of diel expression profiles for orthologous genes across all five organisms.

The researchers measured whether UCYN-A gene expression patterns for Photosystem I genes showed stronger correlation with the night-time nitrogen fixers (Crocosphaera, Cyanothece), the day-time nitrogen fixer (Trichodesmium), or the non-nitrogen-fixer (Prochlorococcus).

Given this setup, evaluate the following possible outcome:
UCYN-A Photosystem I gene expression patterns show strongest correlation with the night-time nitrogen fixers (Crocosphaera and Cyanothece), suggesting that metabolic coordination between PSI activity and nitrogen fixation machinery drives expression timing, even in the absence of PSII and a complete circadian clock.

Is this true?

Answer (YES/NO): NO